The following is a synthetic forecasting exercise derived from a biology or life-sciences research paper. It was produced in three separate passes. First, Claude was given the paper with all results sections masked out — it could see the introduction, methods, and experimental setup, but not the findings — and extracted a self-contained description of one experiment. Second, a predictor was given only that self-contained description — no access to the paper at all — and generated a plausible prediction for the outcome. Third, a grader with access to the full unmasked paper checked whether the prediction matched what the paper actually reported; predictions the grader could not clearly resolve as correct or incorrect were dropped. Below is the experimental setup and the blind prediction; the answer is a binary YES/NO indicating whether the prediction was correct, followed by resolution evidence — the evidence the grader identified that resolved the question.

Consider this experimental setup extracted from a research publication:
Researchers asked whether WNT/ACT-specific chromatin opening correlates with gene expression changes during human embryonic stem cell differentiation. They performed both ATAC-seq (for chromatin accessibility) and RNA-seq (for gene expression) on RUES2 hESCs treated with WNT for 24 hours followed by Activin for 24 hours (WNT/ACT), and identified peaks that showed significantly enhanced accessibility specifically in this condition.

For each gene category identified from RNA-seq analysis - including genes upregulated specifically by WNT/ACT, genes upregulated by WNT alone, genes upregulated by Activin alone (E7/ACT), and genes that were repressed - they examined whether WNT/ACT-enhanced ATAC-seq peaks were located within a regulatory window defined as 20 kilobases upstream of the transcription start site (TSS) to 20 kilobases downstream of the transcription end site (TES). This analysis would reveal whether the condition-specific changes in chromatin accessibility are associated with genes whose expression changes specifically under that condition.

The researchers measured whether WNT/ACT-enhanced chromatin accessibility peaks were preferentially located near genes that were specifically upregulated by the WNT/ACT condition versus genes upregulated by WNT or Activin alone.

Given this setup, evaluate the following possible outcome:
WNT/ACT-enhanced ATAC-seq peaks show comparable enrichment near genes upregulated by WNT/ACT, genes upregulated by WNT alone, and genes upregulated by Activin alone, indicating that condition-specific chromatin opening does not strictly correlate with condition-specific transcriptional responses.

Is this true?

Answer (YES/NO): NO